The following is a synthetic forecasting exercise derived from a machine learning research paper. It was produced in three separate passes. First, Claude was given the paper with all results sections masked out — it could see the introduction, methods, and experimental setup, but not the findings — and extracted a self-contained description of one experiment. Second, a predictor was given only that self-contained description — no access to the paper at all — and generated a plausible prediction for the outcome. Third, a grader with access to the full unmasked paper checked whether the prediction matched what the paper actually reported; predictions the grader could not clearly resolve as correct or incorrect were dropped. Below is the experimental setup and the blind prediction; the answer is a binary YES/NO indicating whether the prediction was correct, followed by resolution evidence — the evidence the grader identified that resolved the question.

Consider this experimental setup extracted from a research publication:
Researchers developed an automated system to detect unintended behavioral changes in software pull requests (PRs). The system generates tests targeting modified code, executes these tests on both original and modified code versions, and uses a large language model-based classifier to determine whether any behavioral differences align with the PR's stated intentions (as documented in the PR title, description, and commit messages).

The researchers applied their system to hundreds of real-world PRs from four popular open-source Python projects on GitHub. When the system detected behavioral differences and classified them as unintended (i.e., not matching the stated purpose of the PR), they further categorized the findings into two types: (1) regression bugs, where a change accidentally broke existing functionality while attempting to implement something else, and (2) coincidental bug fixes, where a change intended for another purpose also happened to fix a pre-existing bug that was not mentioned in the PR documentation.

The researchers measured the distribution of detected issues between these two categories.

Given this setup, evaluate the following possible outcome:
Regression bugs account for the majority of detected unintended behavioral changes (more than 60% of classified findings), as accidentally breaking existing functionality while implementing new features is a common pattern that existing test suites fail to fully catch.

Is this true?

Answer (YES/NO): YES